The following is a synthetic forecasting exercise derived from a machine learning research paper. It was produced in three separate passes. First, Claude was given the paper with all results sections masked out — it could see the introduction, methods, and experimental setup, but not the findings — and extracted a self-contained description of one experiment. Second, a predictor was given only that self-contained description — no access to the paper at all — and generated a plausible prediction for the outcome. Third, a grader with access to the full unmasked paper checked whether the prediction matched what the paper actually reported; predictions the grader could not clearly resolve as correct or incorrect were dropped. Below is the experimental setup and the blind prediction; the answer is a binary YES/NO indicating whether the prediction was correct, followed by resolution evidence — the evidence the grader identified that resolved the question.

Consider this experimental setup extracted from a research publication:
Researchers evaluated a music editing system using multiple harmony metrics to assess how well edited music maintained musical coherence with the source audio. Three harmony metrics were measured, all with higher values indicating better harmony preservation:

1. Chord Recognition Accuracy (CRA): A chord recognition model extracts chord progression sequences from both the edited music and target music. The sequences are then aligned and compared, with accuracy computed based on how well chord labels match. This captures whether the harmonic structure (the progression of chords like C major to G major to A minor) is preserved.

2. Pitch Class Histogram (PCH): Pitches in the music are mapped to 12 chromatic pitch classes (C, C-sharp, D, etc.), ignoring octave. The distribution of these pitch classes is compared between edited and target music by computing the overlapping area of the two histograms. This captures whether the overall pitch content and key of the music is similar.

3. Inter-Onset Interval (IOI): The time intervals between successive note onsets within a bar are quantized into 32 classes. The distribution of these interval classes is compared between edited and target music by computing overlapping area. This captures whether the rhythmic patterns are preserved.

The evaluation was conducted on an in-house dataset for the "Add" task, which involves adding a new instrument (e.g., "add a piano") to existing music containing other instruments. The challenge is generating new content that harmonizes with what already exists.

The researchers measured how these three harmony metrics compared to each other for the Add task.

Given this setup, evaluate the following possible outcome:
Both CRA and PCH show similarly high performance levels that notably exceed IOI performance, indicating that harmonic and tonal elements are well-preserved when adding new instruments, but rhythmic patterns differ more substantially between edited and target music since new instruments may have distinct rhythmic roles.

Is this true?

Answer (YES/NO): YES